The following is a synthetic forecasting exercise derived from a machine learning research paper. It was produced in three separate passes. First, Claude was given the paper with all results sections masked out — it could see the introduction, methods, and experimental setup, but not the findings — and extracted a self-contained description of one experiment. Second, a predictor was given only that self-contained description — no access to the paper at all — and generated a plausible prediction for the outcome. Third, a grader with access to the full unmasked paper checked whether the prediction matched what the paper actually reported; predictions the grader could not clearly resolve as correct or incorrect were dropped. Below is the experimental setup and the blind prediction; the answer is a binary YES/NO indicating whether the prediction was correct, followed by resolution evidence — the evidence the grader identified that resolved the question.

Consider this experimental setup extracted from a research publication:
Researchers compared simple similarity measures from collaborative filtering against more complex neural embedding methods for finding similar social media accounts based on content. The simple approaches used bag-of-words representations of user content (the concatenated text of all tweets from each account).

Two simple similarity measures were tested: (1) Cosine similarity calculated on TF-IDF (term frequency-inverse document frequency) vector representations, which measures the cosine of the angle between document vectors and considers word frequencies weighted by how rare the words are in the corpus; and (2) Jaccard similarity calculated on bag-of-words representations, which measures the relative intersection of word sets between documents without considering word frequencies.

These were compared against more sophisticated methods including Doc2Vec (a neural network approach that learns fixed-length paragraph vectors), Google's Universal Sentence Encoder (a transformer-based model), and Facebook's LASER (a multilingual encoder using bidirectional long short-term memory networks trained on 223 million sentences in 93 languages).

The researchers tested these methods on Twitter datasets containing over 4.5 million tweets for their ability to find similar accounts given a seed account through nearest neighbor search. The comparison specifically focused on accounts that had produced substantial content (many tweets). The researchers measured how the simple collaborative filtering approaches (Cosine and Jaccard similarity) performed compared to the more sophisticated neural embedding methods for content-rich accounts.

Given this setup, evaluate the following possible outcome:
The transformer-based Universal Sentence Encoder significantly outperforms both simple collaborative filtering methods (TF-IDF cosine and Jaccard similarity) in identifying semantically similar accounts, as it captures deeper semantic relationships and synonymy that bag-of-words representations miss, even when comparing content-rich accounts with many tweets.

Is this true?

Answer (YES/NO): NO